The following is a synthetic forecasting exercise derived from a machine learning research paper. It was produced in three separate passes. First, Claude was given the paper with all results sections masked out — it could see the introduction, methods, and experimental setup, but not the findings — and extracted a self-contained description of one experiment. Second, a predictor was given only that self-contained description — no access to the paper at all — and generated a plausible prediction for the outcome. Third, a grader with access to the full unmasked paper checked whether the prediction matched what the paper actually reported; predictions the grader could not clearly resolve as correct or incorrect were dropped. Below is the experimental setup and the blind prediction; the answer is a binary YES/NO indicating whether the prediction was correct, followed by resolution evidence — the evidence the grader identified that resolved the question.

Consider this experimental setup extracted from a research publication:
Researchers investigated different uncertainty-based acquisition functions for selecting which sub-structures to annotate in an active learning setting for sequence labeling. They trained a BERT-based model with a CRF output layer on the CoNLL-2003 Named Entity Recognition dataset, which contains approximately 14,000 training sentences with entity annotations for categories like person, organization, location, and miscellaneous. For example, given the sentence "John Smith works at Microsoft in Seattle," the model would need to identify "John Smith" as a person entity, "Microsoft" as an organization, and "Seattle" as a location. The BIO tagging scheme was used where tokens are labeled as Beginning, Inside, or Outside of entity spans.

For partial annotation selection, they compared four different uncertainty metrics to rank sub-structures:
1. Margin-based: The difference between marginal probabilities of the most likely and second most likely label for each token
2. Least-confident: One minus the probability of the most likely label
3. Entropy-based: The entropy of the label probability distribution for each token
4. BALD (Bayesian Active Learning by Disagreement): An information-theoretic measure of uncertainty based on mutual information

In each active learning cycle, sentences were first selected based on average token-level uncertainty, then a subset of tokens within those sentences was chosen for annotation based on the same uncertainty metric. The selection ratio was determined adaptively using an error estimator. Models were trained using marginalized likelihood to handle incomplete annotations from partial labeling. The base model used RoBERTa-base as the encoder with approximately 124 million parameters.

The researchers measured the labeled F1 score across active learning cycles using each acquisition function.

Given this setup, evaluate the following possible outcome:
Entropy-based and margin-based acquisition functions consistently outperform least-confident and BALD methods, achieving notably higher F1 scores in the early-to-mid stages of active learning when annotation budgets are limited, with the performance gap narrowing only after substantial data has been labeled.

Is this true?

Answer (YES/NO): NO